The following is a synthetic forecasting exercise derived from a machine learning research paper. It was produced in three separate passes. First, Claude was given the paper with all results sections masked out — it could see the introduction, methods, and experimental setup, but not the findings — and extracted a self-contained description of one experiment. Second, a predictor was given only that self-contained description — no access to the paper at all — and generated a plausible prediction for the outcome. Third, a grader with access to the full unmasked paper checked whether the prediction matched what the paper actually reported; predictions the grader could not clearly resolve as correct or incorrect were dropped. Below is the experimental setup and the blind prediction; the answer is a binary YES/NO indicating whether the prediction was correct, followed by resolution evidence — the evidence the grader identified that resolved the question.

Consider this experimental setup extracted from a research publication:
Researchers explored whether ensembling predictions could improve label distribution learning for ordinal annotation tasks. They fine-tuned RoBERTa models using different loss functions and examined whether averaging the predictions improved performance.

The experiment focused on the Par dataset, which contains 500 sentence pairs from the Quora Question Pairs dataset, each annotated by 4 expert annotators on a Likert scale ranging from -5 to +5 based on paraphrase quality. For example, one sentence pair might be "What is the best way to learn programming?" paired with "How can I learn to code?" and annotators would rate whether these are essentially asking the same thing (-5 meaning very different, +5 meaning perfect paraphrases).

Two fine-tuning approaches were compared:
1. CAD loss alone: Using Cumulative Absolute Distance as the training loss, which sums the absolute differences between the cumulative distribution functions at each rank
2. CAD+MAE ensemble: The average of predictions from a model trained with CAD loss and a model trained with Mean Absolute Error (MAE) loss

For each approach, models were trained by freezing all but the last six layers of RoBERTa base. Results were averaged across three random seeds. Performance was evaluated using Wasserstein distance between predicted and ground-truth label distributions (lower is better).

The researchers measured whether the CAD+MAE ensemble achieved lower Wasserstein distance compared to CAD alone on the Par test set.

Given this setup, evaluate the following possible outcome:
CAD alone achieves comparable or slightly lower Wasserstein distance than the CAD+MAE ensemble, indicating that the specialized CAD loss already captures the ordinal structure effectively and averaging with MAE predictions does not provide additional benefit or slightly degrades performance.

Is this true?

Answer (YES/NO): NO